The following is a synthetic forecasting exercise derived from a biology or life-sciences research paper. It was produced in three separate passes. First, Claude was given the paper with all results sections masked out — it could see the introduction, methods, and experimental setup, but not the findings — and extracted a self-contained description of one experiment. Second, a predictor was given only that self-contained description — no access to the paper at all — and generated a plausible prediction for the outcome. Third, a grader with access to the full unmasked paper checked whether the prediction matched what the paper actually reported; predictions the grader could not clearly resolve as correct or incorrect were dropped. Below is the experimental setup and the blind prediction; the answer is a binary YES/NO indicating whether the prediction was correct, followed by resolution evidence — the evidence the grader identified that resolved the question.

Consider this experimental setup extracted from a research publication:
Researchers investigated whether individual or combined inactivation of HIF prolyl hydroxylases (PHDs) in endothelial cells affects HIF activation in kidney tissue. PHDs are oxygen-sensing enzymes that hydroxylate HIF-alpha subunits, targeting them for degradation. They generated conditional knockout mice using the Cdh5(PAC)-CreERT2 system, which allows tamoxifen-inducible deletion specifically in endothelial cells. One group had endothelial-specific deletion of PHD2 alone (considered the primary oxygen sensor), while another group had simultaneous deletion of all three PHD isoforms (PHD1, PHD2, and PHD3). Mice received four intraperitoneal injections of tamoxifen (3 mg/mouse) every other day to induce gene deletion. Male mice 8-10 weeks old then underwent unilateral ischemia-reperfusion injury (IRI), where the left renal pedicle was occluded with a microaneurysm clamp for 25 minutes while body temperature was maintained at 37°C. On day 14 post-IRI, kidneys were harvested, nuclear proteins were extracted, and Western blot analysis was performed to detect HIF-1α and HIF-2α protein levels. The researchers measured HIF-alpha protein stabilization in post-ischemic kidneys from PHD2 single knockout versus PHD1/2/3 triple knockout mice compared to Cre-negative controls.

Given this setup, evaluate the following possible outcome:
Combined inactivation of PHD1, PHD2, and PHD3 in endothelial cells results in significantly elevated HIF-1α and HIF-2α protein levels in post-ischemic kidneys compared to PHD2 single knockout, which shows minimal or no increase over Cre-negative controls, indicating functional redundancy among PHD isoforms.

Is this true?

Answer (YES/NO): YES